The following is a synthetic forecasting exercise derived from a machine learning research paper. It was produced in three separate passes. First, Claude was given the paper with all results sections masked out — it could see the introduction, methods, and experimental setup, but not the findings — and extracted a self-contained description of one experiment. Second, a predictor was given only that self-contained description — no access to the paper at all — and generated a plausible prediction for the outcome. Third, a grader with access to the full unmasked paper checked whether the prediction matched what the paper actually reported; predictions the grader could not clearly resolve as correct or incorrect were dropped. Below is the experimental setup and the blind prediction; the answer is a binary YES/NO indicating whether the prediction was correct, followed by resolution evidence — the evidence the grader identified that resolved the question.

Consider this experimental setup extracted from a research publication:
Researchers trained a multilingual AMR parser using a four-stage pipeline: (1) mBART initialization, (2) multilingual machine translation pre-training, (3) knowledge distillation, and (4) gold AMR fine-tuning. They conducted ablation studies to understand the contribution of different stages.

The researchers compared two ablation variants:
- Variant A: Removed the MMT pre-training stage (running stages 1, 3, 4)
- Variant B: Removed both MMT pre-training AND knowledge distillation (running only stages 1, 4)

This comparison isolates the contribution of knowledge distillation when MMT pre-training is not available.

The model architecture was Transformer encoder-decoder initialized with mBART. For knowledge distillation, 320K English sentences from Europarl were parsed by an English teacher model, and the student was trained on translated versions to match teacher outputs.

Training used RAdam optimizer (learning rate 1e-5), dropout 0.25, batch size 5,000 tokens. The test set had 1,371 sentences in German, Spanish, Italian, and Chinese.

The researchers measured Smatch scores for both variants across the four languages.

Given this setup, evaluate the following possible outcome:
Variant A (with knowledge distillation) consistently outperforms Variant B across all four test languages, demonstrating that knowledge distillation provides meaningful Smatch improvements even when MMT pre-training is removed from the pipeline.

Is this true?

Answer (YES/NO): YES